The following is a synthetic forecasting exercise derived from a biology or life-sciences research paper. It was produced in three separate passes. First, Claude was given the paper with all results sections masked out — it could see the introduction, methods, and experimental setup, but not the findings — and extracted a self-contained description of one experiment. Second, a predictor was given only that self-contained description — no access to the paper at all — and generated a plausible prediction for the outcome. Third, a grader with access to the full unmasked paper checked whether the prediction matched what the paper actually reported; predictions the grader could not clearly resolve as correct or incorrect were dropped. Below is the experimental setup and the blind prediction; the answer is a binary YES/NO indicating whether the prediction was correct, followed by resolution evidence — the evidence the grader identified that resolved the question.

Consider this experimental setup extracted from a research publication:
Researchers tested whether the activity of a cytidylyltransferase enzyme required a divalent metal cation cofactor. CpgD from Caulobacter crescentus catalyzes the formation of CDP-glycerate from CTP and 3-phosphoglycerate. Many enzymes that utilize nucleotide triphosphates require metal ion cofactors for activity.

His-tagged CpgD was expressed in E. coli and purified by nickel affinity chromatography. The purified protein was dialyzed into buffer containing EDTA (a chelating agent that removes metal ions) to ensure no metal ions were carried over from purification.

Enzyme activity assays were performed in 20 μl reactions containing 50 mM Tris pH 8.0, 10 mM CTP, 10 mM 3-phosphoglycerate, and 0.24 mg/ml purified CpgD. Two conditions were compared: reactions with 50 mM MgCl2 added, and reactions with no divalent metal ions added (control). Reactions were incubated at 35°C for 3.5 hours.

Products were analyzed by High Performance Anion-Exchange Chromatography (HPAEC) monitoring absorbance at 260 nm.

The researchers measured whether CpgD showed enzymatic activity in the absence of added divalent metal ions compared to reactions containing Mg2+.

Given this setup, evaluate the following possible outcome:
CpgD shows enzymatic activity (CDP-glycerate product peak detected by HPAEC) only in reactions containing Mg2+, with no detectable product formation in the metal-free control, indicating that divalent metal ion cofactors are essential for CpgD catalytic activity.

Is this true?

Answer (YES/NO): YES